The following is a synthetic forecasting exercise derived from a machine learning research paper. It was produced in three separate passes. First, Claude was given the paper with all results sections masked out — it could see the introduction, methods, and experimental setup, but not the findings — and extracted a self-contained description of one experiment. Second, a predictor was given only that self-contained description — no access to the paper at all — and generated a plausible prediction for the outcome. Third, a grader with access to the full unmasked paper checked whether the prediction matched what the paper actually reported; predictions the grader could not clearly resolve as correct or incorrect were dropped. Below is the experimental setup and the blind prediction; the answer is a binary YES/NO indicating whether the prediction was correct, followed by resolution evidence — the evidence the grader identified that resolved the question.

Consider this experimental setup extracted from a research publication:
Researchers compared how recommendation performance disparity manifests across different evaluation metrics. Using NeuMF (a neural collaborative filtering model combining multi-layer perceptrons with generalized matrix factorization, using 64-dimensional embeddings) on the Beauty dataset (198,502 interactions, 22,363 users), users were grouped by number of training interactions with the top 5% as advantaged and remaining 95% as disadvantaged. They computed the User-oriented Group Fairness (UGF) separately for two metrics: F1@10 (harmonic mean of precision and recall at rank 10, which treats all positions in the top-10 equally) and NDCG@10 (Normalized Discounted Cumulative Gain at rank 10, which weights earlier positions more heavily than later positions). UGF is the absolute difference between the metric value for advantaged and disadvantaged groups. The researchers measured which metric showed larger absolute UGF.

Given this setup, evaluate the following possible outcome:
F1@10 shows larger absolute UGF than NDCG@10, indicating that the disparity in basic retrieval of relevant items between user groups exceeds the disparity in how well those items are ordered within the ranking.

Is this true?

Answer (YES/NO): NO